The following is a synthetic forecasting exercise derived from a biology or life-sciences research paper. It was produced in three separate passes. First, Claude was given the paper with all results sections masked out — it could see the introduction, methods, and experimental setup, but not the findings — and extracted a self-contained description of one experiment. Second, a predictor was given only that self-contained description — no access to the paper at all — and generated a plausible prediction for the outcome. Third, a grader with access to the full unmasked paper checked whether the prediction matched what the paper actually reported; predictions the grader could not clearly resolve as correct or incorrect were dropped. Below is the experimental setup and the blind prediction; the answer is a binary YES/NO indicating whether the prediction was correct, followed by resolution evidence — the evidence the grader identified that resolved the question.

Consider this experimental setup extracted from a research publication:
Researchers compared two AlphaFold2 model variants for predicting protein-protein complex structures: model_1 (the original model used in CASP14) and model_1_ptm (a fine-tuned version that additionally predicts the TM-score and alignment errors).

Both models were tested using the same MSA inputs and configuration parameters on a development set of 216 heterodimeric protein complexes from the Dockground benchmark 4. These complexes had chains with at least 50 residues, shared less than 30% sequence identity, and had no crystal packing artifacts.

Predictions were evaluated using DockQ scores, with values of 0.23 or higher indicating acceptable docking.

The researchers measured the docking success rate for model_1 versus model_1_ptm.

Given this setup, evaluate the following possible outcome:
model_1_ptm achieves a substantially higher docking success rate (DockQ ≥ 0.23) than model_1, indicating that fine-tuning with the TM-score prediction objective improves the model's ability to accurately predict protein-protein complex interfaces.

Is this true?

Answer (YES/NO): NO